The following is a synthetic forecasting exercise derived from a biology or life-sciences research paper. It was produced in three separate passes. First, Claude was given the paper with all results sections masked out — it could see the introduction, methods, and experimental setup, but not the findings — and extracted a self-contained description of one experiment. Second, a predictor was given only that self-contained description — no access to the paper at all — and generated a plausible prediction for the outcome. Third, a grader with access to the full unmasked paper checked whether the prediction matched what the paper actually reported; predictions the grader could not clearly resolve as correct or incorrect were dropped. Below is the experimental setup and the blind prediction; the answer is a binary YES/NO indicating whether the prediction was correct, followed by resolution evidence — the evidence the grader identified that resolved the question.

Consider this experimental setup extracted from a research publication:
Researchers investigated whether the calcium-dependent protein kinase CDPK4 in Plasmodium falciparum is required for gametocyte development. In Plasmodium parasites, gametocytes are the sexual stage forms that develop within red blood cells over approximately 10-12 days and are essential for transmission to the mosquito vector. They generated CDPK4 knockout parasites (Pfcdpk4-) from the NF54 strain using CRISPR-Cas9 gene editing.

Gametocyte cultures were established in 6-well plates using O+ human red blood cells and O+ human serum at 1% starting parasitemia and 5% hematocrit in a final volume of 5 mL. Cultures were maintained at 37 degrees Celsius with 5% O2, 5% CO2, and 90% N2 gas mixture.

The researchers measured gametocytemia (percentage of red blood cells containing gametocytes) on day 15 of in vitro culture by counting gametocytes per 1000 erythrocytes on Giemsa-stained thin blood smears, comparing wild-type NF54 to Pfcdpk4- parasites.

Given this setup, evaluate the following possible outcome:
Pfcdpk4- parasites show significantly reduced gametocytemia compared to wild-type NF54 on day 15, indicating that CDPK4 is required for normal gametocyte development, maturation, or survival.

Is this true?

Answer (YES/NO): NO